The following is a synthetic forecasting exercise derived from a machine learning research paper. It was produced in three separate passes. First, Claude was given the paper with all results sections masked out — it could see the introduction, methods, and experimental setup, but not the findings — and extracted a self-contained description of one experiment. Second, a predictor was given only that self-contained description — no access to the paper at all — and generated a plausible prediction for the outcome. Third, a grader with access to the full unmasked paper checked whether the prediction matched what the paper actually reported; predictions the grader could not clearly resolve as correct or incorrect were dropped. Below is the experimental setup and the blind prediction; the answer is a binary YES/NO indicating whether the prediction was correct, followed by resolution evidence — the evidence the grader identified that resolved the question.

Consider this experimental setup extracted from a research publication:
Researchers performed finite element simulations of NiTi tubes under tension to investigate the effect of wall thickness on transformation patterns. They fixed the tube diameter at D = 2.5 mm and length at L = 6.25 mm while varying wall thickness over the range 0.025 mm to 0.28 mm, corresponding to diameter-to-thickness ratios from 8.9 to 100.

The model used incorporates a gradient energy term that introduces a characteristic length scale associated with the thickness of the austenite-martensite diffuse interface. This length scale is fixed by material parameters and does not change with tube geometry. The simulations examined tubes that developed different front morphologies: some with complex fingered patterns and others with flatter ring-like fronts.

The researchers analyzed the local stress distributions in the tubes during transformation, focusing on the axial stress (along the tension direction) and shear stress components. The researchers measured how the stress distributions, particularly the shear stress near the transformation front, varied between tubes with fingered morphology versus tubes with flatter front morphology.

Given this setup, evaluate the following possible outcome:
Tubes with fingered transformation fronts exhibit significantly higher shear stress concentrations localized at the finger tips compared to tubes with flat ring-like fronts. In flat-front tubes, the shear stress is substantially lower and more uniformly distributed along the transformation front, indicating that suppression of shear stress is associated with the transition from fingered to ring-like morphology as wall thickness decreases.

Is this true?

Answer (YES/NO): YES